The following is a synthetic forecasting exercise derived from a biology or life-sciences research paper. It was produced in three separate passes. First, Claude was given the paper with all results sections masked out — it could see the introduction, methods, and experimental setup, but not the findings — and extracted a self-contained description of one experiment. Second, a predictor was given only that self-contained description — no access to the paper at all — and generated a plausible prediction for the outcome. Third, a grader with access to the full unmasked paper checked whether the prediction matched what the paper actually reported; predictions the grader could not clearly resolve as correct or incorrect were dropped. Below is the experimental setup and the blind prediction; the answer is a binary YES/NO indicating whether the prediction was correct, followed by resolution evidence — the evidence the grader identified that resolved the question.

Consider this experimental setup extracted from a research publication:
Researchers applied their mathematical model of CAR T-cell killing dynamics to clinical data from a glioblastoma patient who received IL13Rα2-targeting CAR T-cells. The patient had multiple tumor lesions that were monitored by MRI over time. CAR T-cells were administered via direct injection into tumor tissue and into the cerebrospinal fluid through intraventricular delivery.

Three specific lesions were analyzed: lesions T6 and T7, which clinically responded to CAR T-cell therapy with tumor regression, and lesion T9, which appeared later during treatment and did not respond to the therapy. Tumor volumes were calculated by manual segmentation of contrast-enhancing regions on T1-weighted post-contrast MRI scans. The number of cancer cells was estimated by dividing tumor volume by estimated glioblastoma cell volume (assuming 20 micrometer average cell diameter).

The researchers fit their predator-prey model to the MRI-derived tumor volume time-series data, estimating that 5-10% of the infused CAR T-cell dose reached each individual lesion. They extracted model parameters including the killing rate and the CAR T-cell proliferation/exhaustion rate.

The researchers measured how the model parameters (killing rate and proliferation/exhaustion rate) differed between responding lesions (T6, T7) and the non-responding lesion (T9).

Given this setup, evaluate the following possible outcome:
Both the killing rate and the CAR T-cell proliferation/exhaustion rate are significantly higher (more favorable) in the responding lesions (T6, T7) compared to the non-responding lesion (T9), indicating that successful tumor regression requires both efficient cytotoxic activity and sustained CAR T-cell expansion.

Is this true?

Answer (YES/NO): NO